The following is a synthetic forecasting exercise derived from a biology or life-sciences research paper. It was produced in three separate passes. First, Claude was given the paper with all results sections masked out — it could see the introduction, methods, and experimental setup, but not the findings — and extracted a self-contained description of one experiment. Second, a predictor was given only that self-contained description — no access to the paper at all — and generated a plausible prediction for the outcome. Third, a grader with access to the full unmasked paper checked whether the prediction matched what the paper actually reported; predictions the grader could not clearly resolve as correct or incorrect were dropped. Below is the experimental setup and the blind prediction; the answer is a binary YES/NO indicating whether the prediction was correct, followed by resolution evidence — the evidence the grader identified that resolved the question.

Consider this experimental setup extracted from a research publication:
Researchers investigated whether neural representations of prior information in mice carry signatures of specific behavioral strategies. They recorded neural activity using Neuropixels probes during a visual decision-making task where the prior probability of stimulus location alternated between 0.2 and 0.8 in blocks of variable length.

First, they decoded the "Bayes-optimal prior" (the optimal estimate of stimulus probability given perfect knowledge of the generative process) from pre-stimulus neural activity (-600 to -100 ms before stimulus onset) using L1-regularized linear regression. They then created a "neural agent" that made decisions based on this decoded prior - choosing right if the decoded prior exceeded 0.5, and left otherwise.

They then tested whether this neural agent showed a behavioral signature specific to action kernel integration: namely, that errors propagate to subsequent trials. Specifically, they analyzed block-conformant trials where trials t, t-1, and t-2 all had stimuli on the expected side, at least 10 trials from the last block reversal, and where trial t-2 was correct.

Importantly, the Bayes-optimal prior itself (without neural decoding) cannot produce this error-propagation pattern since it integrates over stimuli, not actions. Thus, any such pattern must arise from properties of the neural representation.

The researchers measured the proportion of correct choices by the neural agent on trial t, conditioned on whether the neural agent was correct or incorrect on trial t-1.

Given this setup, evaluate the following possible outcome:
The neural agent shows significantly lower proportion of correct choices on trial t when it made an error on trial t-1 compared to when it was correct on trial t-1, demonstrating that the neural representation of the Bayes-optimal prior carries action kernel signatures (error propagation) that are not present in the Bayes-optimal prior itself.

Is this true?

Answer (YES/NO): YES